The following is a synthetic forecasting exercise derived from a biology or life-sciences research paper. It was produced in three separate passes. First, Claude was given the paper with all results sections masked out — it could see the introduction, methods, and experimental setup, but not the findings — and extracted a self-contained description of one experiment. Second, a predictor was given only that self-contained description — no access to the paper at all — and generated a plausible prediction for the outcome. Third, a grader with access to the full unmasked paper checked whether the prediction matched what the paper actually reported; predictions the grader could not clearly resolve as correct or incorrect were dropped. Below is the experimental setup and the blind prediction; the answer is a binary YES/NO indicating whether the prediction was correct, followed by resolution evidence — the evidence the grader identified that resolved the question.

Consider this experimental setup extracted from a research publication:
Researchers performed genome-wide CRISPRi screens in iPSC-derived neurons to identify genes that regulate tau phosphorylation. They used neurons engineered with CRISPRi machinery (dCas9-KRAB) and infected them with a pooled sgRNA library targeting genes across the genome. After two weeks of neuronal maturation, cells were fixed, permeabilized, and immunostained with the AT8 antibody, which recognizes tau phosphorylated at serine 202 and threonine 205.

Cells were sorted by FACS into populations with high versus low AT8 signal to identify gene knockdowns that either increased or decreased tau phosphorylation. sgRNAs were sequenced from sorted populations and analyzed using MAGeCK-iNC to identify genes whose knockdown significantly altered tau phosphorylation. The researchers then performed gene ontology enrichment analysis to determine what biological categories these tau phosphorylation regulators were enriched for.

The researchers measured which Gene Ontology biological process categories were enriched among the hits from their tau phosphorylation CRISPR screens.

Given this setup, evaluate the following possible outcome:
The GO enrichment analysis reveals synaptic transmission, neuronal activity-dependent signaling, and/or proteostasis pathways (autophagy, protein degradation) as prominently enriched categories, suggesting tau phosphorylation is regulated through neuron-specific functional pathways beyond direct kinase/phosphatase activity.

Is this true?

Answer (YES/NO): NO